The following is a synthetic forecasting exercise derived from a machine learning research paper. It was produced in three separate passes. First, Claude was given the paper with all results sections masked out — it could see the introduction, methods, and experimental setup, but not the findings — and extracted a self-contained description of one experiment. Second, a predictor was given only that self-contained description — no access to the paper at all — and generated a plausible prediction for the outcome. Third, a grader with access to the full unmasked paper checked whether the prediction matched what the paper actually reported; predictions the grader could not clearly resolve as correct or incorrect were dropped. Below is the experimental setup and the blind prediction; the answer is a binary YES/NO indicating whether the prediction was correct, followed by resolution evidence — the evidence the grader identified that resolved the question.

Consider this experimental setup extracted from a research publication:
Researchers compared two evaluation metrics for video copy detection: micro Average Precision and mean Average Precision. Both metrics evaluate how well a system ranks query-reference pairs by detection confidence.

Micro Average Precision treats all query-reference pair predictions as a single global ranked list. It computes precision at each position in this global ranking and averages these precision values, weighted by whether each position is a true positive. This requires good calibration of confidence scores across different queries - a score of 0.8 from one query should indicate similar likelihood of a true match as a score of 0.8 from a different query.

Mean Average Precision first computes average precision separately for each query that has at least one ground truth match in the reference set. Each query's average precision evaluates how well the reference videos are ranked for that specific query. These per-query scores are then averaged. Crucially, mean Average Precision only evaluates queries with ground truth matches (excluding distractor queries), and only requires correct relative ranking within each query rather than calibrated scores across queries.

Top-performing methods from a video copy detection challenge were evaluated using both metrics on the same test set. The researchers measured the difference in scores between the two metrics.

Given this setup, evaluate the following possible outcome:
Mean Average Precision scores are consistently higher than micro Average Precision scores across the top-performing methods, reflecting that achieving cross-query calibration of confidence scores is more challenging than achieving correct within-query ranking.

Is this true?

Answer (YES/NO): YES